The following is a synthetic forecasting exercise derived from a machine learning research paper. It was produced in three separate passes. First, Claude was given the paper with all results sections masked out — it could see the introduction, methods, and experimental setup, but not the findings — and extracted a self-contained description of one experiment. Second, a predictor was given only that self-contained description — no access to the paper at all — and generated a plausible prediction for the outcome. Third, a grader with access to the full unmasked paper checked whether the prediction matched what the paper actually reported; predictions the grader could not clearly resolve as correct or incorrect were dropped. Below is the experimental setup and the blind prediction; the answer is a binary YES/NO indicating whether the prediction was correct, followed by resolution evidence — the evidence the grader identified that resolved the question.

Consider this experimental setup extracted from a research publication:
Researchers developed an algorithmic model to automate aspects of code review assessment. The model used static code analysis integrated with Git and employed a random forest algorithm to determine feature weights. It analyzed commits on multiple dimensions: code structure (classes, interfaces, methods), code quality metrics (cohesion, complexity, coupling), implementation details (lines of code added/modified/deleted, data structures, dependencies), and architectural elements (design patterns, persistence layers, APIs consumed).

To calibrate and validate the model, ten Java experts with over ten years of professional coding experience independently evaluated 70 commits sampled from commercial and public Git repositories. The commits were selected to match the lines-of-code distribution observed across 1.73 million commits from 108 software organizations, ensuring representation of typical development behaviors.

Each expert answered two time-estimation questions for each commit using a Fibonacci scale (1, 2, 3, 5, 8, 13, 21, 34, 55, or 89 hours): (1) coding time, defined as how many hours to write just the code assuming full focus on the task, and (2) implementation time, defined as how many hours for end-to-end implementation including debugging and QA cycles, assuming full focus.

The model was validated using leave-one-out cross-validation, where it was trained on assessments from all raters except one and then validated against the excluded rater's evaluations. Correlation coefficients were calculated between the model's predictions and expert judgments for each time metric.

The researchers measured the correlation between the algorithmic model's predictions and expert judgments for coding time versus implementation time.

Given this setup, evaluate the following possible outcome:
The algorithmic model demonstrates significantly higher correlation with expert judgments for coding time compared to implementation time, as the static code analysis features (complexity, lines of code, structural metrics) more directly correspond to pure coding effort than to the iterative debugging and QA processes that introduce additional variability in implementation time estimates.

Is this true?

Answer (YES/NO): NO